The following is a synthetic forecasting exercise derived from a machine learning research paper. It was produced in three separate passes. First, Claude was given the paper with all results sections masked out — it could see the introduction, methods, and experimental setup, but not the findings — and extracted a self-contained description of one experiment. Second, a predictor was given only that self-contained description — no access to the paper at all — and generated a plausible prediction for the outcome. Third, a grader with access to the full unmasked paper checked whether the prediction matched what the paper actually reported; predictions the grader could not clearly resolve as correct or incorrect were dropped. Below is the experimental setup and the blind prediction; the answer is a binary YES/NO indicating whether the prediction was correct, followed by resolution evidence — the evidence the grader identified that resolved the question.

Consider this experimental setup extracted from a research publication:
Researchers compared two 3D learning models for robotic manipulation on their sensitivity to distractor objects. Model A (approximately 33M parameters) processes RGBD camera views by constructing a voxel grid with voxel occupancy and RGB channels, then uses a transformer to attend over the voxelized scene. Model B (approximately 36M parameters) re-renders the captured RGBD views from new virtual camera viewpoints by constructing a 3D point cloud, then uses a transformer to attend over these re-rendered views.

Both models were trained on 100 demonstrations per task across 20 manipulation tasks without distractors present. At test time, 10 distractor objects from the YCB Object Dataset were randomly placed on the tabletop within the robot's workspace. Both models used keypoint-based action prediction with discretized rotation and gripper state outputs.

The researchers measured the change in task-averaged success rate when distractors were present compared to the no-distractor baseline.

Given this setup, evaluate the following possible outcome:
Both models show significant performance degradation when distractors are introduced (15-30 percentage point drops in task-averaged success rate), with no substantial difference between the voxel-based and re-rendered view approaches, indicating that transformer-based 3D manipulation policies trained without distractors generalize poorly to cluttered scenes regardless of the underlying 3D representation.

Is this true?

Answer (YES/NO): NO